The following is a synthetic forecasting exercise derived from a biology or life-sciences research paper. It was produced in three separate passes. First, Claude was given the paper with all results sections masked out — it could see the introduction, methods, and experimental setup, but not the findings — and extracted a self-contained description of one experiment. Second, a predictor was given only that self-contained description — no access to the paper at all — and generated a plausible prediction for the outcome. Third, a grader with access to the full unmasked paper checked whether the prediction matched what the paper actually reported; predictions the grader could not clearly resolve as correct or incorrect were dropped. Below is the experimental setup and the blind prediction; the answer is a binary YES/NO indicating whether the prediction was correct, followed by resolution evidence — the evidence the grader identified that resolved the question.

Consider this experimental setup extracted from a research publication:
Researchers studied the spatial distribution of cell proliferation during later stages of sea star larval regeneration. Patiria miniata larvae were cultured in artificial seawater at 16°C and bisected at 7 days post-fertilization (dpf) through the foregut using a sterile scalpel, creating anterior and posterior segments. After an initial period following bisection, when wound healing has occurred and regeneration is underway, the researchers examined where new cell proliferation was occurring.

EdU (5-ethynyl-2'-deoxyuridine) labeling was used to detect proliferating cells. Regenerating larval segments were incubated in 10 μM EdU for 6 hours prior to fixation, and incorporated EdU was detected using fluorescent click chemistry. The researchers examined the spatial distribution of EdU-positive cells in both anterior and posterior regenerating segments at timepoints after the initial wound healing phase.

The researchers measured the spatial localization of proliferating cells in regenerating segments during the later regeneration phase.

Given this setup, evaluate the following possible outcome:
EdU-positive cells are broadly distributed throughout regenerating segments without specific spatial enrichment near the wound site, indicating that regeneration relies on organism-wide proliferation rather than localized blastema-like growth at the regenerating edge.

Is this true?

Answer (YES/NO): NO